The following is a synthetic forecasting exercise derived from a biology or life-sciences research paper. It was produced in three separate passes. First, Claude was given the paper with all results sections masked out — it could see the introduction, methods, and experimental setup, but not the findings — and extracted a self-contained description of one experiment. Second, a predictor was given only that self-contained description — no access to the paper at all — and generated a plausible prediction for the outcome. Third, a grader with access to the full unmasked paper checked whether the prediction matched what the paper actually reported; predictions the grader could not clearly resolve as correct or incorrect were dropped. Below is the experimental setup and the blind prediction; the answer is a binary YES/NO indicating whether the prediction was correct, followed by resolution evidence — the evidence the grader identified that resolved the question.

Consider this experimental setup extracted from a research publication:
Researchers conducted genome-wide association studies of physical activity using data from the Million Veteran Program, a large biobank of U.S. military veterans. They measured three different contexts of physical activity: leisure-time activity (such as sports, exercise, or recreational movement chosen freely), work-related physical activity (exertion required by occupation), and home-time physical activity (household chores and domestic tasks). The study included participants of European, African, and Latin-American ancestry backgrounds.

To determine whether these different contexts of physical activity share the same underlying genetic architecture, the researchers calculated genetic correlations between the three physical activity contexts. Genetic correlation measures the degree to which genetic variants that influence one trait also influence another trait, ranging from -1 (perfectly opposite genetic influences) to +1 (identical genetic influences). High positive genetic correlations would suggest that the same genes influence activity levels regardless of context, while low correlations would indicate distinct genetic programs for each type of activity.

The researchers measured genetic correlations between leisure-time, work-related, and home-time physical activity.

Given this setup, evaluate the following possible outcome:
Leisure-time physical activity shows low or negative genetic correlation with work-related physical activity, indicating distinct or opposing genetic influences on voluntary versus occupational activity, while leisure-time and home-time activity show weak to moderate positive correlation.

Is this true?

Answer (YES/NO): NO